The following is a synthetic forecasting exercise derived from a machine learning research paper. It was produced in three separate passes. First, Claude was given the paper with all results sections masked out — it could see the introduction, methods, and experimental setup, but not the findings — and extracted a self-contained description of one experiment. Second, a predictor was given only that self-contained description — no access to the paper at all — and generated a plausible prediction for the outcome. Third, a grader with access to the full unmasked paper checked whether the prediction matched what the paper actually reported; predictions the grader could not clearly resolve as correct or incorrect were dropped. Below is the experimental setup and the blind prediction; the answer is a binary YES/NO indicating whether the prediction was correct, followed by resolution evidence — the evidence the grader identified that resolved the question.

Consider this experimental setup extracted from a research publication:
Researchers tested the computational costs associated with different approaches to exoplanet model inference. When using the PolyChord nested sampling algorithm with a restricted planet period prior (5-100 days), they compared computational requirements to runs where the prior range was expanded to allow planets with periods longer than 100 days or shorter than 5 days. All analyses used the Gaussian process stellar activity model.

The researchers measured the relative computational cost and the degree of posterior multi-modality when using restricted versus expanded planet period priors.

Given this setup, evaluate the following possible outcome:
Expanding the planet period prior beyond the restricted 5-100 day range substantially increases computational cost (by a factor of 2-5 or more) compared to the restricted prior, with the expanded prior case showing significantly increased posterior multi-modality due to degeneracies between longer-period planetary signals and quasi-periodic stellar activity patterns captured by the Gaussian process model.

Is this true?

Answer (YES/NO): NO